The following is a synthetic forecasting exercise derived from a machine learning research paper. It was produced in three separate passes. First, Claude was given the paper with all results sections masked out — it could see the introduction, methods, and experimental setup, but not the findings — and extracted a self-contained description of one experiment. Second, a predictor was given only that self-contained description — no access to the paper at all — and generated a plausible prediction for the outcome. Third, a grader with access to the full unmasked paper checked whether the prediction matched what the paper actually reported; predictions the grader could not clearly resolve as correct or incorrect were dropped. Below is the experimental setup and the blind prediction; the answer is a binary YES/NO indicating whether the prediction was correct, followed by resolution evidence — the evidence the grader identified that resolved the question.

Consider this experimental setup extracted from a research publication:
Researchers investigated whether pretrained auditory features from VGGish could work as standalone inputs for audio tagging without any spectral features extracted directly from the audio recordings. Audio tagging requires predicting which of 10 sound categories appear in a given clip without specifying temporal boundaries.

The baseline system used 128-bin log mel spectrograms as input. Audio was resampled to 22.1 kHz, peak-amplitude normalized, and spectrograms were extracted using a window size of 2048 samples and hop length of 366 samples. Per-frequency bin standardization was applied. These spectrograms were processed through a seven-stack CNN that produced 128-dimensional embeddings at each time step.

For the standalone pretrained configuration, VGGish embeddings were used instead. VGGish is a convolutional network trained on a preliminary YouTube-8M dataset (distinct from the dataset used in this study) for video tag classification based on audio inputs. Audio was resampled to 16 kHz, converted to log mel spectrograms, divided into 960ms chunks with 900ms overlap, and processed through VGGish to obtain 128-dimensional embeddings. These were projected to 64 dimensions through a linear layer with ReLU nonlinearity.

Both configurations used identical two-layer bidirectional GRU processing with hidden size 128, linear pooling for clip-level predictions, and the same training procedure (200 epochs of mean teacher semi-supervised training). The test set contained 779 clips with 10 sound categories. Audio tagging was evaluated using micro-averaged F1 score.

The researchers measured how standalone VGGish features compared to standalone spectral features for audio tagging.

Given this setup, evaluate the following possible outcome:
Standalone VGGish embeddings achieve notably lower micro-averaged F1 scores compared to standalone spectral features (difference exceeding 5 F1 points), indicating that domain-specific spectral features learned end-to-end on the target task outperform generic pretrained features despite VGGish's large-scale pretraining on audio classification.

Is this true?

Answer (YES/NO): NO